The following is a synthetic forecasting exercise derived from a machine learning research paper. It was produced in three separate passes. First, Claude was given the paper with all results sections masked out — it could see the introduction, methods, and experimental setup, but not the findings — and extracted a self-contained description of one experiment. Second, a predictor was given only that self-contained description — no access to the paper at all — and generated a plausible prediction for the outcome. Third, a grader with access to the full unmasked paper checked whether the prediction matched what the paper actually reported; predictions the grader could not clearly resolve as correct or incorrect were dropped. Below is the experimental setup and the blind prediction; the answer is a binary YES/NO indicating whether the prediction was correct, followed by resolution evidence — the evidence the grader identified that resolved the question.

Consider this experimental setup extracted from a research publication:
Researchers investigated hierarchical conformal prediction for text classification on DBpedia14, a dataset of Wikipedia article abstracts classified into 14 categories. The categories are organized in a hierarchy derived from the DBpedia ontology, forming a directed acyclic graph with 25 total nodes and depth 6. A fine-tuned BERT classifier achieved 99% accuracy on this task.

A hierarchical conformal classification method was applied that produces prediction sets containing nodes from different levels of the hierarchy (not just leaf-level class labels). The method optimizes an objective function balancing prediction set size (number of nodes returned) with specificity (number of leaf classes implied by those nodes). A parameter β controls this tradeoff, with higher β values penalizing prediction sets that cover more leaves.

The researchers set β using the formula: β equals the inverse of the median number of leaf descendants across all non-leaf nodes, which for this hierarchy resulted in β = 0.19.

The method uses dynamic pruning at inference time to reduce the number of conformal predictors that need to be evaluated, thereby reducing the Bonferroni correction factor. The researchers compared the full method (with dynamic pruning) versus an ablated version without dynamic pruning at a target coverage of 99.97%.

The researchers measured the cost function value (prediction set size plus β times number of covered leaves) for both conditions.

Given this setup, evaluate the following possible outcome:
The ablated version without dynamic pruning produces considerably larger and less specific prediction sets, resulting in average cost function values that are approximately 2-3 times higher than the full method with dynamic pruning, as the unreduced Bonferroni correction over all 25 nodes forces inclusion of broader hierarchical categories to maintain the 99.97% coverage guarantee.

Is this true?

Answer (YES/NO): NO